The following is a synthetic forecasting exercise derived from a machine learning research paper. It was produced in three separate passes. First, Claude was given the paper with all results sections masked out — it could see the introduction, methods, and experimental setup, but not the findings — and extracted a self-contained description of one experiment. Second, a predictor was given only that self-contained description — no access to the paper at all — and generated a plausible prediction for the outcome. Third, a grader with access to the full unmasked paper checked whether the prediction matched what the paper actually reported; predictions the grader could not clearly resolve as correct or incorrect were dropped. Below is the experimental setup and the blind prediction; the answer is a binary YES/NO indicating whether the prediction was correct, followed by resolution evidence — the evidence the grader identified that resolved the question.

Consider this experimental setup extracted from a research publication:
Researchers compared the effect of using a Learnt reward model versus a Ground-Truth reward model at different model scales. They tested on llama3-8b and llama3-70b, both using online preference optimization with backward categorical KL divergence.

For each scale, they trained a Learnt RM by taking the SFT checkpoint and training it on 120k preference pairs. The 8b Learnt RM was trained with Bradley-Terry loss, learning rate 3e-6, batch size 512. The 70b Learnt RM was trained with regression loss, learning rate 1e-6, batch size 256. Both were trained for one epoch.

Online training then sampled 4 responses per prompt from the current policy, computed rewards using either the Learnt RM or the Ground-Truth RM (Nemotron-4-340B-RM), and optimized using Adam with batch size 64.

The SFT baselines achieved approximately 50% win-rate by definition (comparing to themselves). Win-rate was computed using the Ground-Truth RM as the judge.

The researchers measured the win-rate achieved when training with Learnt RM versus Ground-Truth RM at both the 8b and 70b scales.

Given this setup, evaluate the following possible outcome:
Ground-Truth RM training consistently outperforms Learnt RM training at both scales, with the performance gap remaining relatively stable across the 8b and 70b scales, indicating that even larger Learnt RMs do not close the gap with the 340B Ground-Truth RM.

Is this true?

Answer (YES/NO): NO